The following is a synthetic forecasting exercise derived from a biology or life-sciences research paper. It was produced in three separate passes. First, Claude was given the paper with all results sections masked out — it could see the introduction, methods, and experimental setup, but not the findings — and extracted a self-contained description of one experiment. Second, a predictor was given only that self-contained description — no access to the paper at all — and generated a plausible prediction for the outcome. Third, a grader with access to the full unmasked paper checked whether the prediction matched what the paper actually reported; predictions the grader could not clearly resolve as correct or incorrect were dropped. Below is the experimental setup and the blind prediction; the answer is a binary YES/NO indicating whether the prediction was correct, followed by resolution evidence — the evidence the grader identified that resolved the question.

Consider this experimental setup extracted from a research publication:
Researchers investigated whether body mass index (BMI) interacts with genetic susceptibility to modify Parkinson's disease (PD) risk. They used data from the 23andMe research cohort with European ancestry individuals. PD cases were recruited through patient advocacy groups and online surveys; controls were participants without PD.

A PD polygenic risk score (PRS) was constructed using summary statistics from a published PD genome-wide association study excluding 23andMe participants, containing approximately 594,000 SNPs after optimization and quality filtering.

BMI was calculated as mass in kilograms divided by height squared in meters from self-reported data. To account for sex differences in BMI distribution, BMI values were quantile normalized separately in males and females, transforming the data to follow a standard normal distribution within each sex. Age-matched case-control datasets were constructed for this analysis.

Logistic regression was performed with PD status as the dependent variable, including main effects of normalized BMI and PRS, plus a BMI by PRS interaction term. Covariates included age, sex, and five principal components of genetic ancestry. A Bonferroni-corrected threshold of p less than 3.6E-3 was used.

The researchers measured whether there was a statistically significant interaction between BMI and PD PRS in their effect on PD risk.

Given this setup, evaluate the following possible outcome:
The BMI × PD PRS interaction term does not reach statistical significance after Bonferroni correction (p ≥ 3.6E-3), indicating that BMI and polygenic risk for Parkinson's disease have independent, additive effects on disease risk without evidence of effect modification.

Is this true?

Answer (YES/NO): NO